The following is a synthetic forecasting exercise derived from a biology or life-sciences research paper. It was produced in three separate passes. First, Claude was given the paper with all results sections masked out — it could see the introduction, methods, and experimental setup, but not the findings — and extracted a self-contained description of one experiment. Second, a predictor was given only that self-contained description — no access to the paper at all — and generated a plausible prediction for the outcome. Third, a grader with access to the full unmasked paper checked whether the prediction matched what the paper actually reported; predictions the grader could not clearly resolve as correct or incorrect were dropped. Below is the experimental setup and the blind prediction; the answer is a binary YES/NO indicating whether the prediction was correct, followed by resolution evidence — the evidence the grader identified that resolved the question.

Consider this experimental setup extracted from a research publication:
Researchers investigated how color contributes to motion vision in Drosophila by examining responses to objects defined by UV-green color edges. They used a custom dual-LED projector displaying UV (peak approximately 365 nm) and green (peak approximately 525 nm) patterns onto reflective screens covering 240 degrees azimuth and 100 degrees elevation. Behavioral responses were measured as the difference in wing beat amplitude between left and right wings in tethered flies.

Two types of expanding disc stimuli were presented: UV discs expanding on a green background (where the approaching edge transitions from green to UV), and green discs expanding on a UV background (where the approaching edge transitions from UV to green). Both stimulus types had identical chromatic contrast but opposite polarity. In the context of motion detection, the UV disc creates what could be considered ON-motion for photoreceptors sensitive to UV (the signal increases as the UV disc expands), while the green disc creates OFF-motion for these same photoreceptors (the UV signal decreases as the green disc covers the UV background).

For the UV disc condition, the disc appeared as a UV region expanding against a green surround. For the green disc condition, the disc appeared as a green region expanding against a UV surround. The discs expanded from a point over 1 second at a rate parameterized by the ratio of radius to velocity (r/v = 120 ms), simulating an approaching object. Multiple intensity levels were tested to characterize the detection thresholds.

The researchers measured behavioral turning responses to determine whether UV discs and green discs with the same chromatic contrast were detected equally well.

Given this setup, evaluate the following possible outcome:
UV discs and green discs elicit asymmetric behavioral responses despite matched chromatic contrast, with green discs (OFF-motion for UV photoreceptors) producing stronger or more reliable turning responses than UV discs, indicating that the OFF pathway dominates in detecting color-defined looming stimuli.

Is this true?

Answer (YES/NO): NO